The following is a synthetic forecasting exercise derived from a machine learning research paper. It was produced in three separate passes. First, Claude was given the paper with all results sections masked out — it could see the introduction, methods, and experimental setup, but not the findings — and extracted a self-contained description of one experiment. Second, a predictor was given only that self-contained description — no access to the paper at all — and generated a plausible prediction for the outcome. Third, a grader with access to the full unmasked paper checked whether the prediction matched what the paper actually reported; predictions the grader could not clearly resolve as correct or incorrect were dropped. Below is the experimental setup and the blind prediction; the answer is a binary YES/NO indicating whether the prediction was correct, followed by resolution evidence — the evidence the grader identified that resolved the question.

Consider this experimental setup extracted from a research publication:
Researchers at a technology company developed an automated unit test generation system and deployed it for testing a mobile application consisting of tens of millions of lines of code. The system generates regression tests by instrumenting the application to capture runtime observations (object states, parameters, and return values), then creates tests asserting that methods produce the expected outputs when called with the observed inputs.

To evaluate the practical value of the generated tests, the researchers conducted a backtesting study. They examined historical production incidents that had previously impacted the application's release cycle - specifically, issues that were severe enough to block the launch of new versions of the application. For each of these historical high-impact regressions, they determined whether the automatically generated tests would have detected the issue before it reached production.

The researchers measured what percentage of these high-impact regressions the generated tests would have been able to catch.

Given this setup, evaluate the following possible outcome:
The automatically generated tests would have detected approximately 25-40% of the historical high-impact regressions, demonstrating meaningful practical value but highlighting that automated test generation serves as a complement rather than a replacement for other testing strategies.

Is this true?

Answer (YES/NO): NO